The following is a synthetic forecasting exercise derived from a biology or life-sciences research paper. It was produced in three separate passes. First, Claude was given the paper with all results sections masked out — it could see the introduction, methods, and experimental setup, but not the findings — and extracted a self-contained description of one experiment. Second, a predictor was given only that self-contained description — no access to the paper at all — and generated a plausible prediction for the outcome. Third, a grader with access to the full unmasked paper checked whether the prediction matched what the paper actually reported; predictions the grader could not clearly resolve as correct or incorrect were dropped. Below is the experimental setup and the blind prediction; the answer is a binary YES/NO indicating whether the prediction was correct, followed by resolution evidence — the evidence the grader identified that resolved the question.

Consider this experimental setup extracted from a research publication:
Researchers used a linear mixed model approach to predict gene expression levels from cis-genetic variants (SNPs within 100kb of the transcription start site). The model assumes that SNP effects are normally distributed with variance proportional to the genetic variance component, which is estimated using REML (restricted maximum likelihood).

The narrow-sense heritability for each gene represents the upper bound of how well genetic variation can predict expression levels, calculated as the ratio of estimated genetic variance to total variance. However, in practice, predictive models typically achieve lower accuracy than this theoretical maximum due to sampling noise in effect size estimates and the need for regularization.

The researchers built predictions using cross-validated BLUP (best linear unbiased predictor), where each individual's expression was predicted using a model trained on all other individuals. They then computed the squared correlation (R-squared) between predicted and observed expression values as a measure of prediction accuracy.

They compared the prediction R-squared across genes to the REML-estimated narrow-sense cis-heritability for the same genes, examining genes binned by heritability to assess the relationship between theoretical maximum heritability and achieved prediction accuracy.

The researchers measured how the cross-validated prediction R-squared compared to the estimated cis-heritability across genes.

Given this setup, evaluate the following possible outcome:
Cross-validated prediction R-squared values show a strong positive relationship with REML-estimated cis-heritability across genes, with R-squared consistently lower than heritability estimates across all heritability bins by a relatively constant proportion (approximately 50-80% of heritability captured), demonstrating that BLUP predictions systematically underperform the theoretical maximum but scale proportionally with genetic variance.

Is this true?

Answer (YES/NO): NO